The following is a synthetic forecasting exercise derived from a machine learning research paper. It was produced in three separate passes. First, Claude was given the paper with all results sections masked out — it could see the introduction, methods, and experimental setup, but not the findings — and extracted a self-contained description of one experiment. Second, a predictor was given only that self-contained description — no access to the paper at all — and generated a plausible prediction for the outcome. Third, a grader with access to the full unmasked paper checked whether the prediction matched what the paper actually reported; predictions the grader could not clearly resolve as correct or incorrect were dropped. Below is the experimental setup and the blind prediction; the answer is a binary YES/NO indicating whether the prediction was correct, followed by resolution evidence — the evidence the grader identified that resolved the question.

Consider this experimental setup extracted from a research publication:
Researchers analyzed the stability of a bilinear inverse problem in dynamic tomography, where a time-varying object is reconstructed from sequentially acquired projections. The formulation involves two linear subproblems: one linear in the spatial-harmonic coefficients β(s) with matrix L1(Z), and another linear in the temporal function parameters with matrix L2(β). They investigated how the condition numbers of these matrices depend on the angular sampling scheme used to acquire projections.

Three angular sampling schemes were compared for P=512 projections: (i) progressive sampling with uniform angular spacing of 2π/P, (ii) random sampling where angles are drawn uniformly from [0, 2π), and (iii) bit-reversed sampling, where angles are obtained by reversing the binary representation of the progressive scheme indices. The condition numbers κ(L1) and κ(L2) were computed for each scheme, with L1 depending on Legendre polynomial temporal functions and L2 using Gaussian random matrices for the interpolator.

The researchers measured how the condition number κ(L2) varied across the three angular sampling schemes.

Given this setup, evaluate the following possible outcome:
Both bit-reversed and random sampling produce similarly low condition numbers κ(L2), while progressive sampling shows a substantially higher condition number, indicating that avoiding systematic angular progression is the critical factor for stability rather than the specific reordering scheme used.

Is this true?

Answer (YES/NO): NO